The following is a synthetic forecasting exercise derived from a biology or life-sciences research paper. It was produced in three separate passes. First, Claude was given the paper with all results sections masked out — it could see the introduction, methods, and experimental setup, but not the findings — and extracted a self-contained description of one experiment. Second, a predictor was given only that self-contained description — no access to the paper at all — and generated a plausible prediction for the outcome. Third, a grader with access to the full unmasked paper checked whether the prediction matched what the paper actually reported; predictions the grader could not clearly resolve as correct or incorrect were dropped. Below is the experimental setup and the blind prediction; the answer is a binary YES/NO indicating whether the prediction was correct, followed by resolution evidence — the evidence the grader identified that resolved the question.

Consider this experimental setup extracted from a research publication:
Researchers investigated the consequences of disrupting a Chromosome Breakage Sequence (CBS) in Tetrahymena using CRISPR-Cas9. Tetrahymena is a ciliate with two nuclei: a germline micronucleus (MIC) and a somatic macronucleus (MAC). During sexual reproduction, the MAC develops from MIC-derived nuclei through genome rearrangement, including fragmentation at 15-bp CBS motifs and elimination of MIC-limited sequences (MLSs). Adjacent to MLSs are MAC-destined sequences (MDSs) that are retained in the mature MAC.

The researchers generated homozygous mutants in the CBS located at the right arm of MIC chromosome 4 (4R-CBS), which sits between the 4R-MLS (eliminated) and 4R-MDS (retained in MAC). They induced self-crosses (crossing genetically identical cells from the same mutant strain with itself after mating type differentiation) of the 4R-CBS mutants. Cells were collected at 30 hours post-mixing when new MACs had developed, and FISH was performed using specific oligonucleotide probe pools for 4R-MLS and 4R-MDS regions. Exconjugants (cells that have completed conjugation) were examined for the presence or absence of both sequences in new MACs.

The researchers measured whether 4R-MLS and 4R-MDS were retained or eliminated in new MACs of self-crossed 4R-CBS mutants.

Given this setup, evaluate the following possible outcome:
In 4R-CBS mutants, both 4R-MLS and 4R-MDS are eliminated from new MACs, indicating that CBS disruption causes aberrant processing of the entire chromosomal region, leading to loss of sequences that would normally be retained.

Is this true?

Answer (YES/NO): NO